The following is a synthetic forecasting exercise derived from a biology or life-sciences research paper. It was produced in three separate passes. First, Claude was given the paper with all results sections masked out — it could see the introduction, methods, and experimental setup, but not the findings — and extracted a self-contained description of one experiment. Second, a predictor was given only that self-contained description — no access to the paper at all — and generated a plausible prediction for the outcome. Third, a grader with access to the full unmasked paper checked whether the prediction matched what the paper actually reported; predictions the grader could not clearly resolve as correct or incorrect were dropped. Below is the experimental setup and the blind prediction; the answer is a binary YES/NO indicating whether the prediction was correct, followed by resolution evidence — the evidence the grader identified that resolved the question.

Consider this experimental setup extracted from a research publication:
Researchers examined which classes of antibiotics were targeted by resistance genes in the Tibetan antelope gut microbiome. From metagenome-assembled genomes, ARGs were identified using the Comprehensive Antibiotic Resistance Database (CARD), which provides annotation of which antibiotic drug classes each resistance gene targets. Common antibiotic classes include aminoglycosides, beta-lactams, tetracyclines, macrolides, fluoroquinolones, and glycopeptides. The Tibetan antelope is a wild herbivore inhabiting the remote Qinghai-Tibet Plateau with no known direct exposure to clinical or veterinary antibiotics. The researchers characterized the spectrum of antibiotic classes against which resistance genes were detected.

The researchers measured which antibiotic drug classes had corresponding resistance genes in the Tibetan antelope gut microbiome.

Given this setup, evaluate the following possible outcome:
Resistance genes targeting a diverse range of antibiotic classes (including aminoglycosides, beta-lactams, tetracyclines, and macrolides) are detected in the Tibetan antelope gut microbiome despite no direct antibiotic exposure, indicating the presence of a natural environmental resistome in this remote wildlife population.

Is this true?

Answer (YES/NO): NO